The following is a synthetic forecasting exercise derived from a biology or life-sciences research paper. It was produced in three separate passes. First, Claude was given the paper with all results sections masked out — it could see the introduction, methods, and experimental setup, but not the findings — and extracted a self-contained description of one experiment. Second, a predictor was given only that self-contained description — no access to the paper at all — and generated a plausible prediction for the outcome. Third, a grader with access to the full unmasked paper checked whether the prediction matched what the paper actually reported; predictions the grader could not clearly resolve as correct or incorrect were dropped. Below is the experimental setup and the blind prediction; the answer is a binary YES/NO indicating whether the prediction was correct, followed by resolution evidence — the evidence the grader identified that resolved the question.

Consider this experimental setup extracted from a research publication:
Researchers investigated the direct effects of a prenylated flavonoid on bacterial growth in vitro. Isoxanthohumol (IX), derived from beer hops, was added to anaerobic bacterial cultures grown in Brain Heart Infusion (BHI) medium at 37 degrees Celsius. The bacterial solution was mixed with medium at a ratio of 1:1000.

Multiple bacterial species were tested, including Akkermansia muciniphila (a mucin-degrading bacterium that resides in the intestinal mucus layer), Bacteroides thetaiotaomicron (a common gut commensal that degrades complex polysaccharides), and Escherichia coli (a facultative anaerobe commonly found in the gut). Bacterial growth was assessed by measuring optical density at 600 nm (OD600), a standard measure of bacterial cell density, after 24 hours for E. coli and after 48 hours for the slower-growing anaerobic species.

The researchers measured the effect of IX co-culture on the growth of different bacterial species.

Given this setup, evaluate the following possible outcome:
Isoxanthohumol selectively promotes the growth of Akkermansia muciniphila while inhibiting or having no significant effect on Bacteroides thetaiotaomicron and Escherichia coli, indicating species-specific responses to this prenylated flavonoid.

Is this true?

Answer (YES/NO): YES